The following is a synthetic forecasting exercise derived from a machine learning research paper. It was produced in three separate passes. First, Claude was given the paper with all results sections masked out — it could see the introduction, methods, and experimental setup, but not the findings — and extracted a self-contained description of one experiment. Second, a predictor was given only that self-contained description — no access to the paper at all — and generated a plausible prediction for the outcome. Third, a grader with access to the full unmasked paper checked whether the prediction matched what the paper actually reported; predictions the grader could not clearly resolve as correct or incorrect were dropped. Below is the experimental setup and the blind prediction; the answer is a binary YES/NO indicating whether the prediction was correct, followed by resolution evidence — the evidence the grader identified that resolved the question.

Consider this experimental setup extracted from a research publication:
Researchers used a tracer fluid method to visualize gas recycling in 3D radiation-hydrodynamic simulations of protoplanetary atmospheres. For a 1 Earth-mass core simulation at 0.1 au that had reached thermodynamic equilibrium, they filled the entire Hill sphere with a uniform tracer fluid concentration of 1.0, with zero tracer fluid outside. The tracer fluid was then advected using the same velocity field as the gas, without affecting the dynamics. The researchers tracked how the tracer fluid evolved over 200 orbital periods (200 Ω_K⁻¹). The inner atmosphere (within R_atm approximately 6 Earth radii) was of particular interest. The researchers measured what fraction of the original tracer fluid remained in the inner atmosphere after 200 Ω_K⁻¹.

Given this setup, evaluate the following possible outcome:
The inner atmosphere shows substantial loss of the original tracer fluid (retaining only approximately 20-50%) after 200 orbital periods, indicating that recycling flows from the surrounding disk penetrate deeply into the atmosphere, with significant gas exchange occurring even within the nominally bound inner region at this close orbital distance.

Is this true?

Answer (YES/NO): NO